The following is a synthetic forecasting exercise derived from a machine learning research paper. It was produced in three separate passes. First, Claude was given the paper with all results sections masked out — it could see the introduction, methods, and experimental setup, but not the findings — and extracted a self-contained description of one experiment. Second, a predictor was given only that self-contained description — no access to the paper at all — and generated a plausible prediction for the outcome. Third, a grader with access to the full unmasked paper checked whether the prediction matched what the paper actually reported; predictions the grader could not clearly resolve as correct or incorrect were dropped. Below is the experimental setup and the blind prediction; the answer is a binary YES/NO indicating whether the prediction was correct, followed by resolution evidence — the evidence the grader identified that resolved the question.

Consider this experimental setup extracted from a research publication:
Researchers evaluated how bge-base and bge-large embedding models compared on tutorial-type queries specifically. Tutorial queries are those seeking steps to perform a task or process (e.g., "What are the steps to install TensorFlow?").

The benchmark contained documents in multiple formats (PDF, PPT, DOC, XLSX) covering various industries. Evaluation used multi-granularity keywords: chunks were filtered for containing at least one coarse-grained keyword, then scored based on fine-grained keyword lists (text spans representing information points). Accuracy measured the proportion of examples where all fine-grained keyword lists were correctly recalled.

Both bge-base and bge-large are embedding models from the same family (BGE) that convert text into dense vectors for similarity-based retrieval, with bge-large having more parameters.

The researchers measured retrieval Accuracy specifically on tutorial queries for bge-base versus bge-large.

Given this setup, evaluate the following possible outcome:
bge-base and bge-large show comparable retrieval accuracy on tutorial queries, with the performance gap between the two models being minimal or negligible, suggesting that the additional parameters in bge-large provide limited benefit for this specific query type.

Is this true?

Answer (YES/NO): YES